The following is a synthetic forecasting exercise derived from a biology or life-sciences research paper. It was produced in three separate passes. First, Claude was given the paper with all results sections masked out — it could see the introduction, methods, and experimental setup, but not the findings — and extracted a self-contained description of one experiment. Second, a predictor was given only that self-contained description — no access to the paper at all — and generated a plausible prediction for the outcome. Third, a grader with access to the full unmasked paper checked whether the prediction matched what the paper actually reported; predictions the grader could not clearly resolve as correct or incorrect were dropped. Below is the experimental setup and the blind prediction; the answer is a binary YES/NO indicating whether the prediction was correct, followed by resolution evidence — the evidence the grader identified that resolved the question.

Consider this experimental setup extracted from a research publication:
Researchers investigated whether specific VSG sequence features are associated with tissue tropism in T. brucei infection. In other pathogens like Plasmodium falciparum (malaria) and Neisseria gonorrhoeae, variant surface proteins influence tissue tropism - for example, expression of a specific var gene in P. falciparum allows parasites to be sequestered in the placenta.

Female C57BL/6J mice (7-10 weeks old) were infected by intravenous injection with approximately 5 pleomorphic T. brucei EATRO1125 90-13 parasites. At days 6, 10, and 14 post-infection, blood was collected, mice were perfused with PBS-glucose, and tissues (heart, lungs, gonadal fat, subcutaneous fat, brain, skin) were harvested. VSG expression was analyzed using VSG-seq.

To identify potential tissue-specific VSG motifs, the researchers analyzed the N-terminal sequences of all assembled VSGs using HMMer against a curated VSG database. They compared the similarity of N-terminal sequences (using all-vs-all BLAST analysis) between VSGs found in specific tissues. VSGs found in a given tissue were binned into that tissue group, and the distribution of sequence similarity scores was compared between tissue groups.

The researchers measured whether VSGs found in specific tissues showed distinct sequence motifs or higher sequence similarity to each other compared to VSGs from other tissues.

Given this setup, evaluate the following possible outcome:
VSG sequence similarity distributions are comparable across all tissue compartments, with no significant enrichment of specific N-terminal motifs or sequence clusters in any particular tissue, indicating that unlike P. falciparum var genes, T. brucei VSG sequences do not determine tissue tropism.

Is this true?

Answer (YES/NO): YES